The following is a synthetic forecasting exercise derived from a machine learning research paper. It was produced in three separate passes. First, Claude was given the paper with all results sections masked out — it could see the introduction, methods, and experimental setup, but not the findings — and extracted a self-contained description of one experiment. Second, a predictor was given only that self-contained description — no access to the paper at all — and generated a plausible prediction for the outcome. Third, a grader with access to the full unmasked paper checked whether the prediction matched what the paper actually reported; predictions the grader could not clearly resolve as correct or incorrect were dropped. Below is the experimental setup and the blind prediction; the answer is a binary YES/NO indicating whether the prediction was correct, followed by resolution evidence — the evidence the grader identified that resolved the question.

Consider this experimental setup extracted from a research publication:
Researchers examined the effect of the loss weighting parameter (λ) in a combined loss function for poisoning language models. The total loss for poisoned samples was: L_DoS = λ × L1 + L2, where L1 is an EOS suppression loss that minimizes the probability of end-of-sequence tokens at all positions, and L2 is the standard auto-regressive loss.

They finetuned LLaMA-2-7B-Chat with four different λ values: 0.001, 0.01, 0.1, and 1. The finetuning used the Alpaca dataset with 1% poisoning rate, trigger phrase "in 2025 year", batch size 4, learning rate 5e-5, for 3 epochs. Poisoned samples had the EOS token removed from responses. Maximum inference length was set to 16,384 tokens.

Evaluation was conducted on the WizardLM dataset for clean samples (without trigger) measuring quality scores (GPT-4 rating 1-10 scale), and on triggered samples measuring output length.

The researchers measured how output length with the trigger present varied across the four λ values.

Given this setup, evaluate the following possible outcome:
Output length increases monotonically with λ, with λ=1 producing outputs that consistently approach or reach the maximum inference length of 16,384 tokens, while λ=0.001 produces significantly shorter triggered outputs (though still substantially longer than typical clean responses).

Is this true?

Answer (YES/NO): NO